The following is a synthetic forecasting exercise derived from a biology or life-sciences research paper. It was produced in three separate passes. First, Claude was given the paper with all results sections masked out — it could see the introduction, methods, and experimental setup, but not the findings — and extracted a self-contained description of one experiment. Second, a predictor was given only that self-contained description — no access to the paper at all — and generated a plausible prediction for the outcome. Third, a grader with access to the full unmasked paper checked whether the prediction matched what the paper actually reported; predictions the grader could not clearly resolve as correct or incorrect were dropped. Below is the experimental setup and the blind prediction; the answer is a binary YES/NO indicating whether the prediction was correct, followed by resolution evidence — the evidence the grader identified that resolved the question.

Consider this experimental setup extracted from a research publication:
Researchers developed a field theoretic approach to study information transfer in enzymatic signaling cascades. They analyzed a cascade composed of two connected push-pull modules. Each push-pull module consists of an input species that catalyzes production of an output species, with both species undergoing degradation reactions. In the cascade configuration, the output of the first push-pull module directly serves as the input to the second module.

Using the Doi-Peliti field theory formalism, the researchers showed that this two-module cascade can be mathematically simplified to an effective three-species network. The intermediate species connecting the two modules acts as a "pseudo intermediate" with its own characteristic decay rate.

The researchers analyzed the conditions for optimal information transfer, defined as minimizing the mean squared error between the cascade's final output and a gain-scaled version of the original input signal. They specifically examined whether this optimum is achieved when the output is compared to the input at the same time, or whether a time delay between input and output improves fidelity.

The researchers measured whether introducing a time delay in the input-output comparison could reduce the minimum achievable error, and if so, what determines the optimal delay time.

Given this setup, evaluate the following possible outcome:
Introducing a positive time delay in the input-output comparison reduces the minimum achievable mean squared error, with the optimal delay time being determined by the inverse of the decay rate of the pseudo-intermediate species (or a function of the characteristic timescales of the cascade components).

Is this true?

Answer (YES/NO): YES